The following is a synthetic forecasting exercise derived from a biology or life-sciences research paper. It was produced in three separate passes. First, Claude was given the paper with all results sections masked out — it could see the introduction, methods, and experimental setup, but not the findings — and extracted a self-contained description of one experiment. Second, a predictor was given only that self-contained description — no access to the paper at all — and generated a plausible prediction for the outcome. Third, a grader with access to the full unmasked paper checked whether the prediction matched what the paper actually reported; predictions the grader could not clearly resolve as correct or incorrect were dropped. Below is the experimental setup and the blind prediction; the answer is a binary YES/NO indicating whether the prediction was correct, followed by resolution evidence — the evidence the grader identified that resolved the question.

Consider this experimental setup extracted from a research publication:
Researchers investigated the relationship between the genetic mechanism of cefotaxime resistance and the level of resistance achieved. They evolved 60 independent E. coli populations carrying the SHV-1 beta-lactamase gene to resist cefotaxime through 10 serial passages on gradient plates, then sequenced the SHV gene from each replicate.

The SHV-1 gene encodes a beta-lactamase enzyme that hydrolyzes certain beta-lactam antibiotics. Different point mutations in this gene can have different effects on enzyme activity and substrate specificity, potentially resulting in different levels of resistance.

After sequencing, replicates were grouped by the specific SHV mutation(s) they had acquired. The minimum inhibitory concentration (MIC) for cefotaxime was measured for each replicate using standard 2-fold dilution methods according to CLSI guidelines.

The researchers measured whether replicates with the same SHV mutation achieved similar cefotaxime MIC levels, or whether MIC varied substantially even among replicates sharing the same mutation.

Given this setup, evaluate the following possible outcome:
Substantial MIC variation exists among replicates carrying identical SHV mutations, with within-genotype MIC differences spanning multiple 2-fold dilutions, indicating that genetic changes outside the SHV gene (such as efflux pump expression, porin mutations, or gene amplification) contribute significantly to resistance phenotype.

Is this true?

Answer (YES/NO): NO